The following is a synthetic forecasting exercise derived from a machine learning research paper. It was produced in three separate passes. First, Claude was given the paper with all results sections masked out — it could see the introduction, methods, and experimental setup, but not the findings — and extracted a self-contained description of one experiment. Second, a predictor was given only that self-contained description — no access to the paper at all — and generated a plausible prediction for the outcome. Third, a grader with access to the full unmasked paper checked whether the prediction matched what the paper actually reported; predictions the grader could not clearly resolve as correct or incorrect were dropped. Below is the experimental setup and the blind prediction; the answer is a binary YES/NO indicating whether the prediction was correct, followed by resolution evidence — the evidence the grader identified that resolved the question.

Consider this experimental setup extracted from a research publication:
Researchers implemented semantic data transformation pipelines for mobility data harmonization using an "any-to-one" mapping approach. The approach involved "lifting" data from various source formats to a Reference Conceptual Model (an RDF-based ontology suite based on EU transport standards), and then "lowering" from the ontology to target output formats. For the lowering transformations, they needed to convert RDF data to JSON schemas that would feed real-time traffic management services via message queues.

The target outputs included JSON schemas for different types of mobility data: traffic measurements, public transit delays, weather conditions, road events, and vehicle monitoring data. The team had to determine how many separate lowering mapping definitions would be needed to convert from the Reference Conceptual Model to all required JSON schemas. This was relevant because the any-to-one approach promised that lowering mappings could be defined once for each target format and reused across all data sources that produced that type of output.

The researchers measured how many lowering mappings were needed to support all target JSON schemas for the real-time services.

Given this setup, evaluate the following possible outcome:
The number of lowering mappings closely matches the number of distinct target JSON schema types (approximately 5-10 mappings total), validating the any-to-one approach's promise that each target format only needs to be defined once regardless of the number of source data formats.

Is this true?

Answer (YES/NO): YES